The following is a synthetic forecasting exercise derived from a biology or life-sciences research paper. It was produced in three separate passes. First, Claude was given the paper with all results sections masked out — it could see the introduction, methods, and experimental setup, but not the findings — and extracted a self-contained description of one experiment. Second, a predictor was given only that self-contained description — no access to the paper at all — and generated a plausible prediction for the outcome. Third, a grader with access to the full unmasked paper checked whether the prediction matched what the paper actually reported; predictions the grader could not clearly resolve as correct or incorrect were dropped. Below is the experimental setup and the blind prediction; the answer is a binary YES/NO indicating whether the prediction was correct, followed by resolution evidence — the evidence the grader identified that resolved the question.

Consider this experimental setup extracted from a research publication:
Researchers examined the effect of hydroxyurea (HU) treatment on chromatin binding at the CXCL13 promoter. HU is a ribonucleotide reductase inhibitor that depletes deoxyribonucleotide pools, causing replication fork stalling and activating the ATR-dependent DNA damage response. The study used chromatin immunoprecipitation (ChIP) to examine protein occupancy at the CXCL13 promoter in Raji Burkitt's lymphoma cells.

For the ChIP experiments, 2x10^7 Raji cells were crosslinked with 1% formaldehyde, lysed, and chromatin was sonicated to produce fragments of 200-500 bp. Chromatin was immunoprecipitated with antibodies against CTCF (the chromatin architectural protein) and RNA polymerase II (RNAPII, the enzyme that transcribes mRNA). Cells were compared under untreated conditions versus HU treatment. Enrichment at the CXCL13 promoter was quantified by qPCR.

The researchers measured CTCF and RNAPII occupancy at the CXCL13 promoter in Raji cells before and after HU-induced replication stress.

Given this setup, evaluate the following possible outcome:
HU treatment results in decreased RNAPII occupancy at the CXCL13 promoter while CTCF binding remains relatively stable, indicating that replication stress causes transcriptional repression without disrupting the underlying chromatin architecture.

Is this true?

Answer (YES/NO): NO